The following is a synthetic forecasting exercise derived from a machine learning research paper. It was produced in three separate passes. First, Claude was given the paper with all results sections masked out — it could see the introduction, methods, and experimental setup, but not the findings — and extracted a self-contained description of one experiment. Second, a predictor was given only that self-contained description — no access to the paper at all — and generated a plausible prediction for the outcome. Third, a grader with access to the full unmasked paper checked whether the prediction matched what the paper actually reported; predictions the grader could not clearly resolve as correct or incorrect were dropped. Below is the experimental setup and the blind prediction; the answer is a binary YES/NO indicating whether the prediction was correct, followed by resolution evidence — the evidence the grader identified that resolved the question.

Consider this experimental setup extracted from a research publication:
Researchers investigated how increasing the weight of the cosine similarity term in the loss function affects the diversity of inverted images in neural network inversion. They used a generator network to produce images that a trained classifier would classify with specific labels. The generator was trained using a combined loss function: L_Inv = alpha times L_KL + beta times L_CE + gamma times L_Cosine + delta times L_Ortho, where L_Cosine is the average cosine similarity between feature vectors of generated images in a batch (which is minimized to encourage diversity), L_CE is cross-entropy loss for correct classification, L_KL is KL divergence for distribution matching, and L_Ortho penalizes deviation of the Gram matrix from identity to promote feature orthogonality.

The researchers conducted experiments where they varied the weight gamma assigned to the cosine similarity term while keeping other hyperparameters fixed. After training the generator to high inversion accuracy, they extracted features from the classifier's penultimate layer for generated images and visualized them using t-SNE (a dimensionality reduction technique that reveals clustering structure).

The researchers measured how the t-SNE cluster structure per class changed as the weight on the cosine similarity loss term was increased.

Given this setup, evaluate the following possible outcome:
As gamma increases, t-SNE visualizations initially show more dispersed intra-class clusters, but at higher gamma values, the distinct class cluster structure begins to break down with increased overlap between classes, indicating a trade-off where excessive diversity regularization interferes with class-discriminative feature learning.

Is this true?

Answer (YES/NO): NO